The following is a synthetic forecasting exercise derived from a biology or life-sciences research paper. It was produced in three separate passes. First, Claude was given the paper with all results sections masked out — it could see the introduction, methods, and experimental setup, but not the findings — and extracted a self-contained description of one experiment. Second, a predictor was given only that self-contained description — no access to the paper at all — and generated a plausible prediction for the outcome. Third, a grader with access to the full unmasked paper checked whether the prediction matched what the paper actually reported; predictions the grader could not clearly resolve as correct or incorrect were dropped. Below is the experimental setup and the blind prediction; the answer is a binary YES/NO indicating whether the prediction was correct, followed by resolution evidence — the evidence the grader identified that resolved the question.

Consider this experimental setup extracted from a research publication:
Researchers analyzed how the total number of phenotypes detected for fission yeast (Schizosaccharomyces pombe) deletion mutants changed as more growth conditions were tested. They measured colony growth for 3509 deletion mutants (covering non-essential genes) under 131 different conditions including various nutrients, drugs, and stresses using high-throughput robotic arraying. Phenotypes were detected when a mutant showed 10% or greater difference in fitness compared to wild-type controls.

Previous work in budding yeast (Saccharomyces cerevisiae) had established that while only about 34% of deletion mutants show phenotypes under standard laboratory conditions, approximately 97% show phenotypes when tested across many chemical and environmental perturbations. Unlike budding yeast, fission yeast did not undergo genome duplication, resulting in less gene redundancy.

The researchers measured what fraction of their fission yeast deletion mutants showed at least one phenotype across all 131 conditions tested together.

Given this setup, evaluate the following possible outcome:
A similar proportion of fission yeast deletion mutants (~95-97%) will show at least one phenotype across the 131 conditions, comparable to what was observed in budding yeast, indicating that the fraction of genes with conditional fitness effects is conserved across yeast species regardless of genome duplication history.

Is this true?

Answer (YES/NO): NO